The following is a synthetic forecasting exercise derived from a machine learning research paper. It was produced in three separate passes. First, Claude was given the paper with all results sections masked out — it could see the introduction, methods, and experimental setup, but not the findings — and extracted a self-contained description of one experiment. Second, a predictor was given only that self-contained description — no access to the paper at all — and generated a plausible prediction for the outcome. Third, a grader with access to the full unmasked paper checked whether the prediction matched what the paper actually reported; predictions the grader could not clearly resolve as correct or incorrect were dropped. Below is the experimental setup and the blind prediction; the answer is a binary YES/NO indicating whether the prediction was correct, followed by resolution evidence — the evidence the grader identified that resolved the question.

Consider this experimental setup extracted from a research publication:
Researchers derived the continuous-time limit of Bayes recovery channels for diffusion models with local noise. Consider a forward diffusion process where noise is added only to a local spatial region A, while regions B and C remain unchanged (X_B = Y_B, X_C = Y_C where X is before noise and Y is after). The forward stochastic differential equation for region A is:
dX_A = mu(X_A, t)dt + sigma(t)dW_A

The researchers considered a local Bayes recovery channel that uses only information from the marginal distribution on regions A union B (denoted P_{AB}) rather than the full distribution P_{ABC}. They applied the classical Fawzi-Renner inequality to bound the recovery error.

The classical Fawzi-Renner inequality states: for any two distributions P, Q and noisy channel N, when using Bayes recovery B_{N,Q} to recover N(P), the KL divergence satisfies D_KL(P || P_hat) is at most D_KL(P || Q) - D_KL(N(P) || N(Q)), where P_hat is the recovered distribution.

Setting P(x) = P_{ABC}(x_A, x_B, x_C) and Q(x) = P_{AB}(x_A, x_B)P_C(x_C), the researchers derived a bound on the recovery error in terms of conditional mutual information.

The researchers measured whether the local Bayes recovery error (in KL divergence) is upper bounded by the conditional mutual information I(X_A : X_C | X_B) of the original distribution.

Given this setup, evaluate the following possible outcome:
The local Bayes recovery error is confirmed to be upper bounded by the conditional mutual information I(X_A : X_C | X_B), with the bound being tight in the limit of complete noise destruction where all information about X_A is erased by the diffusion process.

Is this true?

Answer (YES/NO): NO